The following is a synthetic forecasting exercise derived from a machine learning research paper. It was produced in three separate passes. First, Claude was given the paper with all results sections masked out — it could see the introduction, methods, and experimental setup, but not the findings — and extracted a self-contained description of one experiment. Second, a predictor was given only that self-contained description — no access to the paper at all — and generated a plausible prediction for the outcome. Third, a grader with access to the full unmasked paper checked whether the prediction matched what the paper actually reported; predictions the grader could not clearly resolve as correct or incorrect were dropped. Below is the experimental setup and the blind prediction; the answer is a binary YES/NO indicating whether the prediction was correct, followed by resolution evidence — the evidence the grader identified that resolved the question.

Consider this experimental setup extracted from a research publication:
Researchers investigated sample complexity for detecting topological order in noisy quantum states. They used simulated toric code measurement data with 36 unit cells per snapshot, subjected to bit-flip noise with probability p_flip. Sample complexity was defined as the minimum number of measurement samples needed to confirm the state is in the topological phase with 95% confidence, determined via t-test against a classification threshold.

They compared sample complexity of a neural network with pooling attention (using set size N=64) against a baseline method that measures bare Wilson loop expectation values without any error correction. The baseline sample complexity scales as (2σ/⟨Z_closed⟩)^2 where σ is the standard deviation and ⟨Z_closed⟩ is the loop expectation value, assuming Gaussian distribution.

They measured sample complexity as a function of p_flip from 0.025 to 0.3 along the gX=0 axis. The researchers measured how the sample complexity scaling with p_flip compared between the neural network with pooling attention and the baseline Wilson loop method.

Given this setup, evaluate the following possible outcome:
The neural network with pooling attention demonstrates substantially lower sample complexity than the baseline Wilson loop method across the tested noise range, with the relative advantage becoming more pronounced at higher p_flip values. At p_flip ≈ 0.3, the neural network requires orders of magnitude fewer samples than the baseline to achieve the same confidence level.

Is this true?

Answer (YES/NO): NO